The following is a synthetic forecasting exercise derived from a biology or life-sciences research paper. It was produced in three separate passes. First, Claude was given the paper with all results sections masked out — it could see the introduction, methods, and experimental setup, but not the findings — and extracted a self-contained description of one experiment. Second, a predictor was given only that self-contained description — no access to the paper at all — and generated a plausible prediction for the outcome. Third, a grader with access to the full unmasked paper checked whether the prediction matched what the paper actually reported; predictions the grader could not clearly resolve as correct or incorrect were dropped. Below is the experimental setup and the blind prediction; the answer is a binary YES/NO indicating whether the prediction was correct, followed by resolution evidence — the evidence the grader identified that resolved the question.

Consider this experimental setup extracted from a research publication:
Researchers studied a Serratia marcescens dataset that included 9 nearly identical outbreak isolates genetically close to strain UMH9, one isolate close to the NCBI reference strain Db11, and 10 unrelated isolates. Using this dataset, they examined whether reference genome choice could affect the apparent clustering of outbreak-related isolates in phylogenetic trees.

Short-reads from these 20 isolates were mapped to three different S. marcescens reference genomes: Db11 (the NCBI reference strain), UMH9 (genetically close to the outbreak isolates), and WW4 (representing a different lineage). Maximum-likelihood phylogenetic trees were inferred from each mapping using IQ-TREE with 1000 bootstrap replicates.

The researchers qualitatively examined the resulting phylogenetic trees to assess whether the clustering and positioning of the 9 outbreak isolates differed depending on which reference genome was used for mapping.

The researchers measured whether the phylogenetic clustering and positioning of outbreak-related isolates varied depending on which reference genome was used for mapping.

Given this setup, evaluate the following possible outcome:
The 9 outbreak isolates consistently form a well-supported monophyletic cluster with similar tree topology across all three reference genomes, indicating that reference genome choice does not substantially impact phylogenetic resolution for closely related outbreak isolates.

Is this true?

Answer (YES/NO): NO